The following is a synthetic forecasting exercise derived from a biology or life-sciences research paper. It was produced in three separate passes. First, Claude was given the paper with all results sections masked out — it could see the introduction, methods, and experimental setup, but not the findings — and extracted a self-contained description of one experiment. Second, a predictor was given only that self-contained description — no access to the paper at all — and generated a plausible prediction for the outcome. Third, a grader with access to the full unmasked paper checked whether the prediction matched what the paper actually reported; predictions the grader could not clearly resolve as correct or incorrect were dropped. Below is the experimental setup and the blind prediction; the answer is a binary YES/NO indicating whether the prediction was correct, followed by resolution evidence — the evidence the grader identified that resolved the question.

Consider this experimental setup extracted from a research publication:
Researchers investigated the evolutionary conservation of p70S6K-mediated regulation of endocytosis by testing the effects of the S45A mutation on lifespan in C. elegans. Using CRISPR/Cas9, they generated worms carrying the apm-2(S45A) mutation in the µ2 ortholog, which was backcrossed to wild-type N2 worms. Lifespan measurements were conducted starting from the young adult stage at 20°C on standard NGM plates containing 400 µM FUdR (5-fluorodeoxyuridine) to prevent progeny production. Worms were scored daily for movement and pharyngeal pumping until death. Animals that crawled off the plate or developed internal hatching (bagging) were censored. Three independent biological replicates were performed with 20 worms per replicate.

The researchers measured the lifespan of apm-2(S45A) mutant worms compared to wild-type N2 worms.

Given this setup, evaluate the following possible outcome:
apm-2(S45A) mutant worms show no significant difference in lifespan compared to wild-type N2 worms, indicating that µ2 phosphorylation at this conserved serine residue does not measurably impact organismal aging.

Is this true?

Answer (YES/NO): YES